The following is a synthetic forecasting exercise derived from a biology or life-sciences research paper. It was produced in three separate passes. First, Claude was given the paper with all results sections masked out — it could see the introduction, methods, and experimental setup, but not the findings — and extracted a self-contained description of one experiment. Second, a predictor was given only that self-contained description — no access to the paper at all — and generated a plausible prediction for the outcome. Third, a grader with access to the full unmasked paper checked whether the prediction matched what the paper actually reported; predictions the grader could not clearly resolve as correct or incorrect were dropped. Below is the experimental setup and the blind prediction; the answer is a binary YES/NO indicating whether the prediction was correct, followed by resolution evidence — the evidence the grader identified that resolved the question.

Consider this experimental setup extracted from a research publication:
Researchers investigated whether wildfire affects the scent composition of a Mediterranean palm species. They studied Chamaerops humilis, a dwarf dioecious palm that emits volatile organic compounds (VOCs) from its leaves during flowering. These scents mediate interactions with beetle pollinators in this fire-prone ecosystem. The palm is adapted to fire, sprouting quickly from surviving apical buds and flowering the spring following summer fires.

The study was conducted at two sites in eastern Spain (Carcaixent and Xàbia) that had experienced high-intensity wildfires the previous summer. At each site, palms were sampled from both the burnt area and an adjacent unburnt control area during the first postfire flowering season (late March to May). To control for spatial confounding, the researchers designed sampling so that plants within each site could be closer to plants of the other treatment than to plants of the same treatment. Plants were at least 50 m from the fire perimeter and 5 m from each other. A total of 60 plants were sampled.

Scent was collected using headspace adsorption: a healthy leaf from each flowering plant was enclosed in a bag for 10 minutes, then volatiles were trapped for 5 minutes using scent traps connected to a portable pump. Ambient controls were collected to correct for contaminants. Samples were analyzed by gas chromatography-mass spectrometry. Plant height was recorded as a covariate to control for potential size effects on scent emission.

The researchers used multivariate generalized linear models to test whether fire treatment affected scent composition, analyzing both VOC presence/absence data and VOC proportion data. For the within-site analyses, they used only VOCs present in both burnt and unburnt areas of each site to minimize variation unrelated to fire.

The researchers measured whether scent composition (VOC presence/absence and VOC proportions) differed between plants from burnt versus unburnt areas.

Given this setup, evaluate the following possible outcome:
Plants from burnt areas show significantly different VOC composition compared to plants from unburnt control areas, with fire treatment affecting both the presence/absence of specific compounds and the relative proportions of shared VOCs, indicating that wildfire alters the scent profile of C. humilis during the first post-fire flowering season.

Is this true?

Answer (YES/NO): YES